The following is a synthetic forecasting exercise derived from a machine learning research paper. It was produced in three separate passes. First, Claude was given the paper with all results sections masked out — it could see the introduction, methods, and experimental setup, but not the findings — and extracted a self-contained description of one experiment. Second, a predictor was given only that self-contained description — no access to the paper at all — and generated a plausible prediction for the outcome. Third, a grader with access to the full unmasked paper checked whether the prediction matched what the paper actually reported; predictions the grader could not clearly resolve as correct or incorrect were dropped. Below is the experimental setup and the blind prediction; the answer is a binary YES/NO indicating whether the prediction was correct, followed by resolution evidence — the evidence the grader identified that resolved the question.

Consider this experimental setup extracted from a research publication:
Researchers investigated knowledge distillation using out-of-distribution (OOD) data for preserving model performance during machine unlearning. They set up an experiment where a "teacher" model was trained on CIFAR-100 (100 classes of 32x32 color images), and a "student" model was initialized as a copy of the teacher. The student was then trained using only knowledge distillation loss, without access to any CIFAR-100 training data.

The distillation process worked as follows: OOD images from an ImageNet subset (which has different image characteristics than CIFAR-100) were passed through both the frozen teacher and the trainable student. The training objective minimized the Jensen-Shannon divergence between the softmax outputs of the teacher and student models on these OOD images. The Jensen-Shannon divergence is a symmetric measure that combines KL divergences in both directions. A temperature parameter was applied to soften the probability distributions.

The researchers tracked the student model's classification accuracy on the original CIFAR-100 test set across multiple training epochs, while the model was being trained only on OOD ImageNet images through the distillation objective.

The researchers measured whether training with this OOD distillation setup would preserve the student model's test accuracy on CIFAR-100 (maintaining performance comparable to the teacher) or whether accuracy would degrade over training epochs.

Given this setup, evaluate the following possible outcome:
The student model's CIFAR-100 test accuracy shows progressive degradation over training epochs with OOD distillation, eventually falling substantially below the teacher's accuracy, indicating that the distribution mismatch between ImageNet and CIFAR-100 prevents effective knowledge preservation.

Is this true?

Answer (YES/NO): NO